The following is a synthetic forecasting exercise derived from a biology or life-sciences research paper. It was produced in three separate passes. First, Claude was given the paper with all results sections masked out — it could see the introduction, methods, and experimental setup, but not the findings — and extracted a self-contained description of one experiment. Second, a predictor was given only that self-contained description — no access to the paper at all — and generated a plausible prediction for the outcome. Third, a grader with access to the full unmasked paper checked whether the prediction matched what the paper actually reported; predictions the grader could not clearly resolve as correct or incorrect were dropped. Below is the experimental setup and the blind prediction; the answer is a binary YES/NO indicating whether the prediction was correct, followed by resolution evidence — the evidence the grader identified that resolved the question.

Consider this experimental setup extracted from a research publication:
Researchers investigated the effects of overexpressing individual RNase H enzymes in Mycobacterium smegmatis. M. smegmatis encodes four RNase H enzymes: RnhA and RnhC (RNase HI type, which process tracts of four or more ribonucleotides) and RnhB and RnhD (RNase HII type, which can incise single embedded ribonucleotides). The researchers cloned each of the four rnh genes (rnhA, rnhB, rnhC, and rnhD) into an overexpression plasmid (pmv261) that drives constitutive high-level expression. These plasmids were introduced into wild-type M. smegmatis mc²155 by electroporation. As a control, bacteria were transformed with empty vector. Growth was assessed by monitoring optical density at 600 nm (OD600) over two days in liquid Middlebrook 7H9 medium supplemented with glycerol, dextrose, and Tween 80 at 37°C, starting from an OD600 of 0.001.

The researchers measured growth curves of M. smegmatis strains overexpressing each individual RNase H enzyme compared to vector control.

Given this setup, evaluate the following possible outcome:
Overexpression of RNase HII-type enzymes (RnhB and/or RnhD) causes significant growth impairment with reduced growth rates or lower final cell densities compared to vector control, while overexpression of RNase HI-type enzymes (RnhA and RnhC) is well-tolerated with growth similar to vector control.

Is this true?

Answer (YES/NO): NO